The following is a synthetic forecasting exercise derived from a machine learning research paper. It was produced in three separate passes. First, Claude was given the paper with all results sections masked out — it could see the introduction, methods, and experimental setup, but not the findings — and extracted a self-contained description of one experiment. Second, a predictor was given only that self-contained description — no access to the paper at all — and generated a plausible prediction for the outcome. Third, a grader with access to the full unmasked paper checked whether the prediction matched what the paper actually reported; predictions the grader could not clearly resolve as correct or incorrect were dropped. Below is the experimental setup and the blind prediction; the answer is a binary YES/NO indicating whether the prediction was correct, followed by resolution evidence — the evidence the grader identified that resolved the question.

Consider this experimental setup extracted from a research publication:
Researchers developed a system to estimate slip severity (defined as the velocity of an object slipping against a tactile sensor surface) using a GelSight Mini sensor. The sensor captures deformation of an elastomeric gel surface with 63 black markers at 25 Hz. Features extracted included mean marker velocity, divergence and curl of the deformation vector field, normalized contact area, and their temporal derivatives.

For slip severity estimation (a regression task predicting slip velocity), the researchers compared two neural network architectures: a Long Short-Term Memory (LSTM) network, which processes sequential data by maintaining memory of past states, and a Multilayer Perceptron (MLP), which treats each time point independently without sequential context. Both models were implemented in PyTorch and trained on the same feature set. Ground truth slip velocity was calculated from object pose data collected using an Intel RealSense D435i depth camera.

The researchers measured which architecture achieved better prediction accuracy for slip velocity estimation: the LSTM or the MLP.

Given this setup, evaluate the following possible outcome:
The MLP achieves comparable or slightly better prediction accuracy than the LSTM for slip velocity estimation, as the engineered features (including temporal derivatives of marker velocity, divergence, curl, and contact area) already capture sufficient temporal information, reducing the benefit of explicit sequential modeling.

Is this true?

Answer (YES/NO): NO